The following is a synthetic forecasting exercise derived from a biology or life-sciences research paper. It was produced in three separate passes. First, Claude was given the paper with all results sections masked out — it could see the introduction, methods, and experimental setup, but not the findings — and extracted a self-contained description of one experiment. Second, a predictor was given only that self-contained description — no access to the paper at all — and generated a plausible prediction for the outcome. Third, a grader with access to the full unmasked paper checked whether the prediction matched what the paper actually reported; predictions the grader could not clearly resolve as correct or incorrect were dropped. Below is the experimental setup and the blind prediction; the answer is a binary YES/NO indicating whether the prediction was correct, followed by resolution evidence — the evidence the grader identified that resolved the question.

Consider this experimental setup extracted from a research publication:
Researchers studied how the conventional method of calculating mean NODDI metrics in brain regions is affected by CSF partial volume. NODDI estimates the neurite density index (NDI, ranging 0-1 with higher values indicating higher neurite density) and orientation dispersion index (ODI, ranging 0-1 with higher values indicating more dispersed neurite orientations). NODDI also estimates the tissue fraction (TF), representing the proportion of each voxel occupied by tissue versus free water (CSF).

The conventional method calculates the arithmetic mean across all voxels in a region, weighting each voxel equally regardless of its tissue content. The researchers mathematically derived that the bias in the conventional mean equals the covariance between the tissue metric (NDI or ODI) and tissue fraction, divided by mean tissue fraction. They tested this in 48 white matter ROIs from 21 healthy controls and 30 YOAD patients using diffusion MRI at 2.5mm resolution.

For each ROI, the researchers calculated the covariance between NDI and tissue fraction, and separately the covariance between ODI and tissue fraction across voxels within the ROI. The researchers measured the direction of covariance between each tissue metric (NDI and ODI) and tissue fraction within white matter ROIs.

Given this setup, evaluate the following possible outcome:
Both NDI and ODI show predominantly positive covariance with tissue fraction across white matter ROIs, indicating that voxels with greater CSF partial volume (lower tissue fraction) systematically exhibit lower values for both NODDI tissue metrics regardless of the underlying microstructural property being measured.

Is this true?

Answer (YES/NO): NO